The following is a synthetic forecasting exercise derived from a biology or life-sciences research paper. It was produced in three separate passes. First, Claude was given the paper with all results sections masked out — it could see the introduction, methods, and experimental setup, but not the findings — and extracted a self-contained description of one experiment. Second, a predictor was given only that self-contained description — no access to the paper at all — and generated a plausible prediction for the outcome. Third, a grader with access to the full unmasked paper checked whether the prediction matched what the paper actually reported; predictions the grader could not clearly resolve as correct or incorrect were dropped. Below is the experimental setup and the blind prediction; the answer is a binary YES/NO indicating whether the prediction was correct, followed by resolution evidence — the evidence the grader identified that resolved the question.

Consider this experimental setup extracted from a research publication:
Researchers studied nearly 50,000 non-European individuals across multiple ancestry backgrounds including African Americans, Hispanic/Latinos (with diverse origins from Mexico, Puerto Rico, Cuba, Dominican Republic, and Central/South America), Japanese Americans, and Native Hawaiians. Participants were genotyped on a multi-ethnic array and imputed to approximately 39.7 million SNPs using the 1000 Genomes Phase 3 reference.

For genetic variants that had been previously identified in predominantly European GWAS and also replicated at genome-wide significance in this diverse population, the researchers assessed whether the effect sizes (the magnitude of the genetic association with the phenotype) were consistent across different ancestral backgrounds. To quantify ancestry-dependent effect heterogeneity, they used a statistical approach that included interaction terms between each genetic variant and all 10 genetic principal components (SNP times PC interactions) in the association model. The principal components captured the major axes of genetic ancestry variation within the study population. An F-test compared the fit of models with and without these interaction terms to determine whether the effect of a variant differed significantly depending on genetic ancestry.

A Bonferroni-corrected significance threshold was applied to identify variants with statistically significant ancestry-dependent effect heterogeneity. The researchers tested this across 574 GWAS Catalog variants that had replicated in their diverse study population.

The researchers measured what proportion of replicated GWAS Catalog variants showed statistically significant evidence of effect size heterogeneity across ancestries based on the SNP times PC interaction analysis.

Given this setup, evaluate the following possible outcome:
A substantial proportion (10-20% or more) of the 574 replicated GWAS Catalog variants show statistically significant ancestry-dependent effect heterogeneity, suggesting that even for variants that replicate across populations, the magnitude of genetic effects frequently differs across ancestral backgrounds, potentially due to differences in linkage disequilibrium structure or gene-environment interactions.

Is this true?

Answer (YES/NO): YES